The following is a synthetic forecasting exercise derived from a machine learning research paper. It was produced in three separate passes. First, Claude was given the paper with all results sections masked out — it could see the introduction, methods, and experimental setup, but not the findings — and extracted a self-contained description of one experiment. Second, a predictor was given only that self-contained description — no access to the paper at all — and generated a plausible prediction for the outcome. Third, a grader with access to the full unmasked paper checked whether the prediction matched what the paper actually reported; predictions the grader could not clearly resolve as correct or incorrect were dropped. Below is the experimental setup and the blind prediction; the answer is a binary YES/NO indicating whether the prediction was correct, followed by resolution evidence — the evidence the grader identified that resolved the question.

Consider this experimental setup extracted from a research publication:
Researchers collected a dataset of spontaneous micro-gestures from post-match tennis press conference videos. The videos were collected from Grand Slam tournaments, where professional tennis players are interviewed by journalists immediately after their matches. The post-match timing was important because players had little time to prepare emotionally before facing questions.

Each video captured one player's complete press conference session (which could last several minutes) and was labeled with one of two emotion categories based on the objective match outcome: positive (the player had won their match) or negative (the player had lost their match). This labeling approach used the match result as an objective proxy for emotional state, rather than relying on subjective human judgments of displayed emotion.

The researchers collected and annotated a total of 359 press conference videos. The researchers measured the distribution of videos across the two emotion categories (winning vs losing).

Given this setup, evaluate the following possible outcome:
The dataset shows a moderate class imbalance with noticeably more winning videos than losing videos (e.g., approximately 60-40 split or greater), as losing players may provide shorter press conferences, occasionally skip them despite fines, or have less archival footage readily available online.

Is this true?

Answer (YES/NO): YES